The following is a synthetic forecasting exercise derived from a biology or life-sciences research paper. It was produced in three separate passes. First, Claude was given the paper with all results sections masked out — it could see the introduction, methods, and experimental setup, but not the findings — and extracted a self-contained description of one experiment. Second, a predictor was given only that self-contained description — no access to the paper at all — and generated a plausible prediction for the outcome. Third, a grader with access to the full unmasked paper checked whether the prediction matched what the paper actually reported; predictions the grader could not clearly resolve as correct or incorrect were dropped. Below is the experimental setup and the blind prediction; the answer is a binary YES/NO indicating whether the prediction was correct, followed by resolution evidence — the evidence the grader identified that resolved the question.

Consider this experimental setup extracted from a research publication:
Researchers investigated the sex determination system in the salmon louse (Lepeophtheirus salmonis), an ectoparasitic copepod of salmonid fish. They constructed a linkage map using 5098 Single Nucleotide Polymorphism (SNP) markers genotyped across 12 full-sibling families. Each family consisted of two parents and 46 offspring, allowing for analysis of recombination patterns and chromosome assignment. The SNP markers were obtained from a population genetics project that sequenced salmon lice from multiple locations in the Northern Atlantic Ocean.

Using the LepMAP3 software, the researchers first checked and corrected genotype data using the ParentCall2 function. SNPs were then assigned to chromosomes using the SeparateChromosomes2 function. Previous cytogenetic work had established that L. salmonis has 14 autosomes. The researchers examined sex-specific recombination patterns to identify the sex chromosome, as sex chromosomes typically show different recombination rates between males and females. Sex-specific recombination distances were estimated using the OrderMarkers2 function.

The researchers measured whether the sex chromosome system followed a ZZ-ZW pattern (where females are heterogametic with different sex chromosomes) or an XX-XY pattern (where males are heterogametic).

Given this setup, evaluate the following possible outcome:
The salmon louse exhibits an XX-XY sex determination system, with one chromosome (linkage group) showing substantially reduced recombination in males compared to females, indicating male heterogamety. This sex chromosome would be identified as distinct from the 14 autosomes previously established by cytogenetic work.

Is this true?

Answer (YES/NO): NO